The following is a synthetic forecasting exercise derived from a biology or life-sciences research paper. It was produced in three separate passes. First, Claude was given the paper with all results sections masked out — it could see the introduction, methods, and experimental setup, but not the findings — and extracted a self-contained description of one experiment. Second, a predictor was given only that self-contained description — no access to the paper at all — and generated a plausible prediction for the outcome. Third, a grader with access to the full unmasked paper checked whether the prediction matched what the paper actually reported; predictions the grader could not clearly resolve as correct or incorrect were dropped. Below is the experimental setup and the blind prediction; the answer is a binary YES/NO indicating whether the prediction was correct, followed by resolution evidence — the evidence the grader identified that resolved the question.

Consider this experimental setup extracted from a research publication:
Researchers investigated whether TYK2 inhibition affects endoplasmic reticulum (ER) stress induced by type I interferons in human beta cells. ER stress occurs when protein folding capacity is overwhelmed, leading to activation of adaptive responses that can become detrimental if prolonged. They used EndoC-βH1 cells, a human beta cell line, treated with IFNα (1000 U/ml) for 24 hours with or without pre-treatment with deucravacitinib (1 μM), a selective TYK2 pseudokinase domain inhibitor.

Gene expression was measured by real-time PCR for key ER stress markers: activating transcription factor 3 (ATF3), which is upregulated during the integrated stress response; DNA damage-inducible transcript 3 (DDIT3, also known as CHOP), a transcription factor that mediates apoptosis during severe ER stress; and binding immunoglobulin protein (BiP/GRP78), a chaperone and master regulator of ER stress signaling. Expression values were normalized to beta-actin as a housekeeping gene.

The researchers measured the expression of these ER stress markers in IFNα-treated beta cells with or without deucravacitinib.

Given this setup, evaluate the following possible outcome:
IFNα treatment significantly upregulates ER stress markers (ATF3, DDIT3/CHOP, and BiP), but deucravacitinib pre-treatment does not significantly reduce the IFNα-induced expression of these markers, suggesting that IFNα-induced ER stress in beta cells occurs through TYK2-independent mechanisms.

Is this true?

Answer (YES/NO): NO